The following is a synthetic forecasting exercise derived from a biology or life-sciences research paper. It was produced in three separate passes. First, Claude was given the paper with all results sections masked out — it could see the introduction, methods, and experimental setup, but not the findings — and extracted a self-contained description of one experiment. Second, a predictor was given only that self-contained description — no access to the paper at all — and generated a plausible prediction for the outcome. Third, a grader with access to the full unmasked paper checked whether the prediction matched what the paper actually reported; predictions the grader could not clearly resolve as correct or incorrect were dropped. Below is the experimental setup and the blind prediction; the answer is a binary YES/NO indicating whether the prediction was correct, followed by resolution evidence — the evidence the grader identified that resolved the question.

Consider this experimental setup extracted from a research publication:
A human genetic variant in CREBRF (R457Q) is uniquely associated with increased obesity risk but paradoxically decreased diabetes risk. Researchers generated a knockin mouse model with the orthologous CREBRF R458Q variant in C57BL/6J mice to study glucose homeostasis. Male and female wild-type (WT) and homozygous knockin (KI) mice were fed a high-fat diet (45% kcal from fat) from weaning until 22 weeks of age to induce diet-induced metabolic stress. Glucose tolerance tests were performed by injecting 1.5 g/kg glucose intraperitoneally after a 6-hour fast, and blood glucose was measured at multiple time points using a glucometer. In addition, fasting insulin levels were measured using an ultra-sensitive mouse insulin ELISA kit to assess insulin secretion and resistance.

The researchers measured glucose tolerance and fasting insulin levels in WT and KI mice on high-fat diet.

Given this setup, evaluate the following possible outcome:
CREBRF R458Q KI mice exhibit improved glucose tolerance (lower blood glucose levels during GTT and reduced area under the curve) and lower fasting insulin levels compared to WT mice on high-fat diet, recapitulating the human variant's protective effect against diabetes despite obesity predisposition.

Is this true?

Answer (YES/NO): NO